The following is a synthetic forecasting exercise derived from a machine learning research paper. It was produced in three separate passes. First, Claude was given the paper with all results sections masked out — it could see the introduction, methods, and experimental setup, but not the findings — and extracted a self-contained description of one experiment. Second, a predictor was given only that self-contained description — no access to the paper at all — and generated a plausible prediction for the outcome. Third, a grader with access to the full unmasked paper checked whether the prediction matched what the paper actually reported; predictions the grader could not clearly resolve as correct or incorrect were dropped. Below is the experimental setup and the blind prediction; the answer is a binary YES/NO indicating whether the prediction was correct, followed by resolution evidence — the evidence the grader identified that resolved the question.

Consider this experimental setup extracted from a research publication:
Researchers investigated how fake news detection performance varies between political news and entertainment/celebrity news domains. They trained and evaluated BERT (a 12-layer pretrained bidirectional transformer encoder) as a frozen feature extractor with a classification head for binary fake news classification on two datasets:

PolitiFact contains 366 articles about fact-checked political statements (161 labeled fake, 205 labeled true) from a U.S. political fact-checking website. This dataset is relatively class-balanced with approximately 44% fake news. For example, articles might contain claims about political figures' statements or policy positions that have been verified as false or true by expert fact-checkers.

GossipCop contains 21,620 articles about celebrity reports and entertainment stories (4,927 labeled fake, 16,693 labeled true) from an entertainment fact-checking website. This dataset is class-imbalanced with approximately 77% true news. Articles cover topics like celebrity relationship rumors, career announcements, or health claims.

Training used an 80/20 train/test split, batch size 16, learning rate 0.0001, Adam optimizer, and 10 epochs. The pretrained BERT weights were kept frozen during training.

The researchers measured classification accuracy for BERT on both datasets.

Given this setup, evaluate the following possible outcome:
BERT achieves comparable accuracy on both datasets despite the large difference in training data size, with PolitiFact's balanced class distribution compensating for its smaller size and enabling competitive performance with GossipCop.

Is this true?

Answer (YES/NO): NO